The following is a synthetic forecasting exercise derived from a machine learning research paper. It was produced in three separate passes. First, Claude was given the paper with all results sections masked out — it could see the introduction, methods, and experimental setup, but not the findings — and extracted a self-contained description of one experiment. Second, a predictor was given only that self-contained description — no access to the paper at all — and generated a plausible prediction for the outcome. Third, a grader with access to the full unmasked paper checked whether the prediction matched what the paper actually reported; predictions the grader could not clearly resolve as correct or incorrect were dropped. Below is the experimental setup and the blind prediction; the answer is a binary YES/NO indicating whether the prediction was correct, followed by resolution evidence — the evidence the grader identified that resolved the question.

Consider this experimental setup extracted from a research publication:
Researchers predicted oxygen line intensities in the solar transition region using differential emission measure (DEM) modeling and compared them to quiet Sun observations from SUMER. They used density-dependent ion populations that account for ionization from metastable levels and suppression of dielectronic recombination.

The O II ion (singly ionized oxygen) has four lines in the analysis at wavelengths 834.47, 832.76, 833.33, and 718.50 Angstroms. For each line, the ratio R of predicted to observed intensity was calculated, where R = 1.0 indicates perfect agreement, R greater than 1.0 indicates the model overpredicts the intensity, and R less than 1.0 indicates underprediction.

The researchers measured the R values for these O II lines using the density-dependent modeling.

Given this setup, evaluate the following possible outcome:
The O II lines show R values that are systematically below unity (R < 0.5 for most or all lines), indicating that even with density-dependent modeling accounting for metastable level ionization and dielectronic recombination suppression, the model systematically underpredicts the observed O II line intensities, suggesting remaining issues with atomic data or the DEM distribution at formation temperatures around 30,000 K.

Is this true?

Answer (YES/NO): NO